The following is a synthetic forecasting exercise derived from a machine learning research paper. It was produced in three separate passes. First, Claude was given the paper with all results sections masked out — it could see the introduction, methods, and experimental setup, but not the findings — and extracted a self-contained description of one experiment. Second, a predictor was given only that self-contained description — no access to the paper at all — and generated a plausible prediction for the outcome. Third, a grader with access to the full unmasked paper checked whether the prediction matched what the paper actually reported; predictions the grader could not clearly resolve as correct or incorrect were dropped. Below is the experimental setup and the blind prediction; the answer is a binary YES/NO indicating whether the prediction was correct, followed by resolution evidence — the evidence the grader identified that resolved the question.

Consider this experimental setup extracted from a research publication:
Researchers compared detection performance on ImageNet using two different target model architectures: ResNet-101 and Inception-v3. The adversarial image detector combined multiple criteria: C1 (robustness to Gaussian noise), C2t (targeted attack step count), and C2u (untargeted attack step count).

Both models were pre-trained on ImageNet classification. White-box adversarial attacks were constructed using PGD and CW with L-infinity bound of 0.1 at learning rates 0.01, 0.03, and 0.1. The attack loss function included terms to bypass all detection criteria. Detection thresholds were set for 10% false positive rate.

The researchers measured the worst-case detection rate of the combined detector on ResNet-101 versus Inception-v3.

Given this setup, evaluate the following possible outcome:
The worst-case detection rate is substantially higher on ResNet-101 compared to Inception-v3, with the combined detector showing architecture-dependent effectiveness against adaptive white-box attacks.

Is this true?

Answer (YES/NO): NO